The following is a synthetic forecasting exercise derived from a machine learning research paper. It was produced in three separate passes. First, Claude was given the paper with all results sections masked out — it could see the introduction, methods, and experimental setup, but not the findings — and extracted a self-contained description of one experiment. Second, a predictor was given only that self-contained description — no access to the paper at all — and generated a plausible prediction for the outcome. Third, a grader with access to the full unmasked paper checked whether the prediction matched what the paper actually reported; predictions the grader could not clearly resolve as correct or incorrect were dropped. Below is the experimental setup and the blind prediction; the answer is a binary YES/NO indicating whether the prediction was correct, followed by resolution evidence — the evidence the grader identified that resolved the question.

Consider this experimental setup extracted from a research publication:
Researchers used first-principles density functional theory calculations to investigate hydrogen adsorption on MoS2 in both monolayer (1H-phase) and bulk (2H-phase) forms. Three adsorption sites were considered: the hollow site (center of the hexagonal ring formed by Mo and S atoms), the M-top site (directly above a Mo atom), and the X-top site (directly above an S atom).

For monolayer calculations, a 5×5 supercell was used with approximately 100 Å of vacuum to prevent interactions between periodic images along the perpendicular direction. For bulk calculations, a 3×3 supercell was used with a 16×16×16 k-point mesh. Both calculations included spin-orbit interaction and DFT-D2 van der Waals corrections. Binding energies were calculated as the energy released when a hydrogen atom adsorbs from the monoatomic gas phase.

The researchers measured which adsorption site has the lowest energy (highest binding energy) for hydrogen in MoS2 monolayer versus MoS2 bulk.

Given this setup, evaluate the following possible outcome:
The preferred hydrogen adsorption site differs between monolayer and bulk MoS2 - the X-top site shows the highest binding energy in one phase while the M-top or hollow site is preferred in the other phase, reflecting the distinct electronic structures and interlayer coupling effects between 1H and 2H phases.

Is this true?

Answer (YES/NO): YES